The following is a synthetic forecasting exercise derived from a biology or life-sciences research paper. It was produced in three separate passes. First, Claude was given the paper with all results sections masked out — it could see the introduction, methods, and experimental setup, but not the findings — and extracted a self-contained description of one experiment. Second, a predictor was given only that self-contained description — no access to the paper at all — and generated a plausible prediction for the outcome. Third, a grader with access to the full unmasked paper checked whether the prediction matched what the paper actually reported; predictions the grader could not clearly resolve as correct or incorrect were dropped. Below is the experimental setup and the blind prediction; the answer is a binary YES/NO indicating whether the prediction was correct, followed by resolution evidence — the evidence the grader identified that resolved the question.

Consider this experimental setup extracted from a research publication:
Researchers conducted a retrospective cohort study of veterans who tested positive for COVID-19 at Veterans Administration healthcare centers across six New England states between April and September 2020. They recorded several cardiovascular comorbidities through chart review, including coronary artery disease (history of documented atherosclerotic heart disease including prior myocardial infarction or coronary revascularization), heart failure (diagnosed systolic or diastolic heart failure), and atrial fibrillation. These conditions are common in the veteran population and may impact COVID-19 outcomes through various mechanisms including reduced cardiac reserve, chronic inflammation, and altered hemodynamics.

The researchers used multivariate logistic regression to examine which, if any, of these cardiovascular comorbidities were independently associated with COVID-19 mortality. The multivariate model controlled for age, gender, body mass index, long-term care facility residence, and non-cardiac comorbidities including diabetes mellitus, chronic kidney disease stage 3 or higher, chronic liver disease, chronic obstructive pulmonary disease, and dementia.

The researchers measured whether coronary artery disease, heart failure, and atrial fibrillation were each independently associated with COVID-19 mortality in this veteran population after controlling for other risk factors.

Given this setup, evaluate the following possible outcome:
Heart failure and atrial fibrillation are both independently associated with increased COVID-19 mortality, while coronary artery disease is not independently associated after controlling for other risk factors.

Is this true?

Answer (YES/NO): NO